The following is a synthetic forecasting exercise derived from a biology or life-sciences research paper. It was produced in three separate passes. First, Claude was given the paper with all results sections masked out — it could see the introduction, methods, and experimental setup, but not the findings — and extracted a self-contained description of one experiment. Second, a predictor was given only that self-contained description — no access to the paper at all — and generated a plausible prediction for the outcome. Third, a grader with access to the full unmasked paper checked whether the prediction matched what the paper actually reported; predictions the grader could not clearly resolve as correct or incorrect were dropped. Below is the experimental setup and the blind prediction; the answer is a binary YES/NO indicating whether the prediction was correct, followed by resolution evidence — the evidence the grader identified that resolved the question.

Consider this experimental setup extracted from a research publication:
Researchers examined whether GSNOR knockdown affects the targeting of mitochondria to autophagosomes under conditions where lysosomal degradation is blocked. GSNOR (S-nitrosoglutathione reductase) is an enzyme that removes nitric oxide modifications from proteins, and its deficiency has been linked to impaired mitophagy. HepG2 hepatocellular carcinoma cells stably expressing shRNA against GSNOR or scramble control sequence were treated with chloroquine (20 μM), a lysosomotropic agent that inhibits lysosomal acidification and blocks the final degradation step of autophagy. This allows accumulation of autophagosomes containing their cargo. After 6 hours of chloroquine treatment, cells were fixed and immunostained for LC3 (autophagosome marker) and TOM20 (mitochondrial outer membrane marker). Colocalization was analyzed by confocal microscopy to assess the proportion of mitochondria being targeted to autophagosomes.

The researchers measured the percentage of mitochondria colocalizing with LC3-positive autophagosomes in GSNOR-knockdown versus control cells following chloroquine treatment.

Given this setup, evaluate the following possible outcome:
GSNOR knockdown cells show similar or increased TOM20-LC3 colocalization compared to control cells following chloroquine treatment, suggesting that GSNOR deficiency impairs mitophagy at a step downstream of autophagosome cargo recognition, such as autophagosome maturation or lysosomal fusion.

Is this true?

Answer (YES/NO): NO